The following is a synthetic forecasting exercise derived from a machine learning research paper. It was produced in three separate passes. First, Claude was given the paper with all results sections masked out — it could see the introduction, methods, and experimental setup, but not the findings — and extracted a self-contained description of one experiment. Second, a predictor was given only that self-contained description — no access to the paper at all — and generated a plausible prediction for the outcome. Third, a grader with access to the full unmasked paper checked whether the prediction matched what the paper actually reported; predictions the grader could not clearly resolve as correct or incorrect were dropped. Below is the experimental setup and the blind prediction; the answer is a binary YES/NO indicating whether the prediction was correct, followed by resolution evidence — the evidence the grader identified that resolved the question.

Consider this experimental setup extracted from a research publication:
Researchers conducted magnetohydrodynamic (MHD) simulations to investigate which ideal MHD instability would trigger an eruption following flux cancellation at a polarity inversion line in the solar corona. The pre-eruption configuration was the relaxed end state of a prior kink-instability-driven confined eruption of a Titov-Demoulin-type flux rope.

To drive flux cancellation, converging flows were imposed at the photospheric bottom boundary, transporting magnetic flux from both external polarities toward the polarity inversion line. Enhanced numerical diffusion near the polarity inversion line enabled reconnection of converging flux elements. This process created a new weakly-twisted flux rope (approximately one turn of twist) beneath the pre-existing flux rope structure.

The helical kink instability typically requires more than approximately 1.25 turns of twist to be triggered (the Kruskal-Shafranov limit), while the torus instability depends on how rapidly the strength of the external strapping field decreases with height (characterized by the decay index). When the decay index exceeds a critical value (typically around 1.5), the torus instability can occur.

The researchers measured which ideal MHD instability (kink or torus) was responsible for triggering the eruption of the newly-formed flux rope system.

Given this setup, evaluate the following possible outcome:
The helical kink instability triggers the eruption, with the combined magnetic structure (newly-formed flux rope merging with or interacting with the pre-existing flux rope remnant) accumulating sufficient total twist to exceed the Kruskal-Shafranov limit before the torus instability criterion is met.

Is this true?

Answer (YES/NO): NO